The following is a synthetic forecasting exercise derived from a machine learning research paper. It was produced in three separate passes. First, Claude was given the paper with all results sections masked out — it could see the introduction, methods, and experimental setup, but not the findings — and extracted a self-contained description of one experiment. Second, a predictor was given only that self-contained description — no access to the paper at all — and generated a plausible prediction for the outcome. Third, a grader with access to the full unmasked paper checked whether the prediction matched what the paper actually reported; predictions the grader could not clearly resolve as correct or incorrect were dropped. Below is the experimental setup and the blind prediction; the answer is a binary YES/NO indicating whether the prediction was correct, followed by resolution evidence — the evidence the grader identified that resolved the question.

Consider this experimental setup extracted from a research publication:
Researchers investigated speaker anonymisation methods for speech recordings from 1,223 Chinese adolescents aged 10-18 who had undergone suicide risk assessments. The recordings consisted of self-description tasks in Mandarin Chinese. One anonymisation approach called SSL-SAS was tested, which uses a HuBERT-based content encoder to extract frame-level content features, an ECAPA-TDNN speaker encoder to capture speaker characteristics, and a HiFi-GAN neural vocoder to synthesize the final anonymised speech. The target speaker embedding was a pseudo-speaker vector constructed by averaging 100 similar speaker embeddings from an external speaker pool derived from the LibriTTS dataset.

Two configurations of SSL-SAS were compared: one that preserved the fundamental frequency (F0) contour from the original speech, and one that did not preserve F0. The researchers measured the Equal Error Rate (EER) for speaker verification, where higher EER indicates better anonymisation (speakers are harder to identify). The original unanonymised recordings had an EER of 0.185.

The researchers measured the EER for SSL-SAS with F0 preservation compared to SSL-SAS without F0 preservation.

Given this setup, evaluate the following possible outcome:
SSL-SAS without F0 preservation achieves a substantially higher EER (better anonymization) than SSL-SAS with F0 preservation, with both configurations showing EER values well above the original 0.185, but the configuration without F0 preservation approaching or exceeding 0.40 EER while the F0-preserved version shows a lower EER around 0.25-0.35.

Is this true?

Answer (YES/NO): YES